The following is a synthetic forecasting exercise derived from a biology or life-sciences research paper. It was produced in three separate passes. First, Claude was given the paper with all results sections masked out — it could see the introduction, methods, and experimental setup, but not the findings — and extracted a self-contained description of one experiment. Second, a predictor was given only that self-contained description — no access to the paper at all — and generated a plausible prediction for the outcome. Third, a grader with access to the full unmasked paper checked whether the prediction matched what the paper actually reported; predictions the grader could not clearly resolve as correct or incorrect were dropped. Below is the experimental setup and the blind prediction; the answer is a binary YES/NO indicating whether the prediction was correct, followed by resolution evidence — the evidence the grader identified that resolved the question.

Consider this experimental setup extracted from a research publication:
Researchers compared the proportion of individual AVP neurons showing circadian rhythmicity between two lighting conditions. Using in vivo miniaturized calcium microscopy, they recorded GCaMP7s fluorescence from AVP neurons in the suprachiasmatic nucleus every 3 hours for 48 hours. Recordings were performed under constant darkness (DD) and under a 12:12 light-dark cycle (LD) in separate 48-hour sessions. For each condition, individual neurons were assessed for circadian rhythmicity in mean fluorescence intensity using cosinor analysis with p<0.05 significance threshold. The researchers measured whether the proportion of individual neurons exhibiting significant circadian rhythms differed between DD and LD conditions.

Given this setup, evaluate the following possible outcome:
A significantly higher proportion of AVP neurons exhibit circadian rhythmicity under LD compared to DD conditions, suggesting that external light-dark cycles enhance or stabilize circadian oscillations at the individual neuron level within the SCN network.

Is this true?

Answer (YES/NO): YES